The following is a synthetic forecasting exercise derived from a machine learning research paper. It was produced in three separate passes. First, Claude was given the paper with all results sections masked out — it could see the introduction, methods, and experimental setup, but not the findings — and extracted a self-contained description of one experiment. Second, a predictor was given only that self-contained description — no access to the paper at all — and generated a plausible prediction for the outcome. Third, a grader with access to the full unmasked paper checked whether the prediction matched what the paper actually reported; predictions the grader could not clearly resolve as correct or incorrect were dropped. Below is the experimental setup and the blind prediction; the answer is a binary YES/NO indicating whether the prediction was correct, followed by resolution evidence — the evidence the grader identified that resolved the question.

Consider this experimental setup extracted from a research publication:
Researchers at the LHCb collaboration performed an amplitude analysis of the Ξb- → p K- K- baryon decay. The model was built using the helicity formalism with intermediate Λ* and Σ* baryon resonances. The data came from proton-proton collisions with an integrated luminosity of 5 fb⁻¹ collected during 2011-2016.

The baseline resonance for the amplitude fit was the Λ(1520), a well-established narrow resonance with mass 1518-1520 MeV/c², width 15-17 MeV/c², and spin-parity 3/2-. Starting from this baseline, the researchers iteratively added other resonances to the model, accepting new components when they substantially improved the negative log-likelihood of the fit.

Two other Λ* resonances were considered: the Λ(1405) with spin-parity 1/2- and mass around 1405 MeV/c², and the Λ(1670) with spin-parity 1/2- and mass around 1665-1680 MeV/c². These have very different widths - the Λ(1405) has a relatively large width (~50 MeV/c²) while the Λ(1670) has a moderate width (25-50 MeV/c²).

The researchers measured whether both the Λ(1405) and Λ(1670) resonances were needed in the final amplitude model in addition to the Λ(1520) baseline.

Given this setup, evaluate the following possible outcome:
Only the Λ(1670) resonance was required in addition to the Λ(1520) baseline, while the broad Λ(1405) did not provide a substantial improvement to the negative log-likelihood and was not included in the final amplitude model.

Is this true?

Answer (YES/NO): NO